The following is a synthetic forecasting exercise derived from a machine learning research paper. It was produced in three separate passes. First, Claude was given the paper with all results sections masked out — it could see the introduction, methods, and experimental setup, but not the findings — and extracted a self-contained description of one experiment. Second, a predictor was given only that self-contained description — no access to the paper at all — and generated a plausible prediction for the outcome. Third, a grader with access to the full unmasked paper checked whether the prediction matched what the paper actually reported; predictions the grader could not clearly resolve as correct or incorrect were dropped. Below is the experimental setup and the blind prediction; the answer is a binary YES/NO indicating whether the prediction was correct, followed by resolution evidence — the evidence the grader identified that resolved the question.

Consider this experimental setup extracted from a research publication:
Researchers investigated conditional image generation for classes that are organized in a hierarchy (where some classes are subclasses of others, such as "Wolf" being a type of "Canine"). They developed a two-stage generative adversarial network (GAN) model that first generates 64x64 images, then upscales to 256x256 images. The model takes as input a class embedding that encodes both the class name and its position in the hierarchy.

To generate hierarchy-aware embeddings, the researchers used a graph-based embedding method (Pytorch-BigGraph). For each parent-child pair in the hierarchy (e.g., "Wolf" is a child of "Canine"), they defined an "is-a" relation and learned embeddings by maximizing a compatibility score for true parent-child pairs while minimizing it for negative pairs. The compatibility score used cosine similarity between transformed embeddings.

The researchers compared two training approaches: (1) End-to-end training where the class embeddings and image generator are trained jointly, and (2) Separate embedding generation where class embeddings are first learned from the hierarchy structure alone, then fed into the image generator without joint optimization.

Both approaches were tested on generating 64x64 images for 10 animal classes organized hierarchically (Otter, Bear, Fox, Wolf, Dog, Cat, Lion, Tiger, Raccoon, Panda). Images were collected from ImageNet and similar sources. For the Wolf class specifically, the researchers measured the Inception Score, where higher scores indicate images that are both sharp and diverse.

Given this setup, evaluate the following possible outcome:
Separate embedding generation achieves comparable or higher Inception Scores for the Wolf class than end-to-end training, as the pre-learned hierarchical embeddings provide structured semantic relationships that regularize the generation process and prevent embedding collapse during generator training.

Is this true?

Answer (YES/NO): YES